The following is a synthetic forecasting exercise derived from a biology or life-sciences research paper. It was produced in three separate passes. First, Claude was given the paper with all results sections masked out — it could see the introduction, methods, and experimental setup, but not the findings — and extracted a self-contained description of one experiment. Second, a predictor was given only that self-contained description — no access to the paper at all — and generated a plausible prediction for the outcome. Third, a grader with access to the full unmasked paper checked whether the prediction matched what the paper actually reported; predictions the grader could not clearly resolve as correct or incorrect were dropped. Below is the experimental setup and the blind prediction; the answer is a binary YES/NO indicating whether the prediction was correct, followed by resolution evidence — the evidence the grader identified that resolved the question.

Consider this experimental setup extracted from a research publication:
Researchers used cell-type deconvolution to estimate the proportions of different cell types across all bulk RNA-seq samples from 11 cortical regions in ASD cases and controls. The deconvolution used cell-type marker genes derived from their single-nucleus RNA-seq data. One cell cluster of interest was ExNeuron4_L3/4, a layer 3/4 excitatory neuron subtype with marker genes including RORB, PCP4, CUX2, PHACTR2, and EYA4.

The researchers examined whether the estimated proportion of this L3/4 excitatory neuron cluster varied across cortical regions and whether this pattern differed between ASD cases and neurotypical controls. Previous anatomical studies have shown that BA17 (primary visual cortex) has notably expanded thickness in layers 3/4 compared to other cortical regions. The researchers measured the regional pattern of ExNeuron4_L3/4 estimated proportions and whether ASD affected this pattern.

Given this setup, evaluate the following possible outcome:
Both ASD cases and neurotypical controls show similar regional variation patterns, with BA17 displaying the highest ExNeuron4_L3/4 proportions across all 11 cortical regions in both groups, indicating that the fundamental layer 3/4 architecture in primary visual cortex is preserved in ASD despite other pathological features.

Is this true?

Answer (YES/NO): NO